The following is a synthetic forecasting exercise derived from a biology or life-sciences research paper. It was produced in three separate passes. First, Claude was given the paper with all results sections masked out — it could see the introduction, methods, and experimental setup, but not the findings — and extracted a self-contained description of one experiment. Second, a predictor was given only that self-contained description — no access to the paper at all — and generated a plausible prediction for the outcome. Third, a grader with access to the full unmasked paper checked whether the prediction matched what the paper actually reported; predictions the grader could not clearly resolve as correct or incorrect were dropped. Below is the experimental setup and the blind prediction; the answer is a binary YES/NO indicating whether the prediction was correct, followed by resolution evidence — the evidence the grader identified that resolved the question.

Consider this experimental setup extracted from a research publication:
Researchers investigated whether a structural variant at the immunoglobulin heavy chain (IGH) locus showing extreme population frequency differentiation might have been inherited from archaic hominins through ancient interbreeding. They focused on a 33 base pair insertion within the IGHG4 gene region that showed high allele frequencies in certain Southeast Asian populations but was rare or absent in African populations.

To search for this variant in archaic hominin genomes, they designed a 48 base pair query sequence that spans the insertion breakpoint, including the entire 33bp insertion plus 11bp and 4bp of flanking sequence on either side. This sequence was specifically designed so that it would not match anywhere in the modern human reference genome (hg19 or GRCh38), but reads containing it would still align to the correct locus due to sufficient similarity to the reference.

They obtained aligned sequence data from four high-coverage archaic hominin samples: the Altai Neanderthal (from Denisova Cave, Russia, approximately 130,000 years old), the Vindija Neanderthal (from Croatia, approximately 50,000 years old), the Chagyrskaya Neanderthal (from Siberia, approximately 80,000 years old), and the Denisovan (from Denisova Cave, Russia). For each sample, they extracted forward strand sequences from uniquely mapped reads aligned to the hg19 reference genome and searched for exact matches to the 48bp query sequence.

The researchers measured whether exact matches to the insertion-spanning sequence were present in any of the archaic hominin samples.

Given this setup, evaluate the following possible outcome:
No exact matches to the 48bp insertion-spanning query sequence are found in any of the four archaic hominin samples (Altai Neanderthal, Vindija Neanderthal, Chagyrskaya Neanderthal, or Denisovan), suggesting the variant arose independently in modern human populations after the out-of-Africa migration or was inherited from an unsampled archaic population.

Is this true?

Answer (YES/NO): NO